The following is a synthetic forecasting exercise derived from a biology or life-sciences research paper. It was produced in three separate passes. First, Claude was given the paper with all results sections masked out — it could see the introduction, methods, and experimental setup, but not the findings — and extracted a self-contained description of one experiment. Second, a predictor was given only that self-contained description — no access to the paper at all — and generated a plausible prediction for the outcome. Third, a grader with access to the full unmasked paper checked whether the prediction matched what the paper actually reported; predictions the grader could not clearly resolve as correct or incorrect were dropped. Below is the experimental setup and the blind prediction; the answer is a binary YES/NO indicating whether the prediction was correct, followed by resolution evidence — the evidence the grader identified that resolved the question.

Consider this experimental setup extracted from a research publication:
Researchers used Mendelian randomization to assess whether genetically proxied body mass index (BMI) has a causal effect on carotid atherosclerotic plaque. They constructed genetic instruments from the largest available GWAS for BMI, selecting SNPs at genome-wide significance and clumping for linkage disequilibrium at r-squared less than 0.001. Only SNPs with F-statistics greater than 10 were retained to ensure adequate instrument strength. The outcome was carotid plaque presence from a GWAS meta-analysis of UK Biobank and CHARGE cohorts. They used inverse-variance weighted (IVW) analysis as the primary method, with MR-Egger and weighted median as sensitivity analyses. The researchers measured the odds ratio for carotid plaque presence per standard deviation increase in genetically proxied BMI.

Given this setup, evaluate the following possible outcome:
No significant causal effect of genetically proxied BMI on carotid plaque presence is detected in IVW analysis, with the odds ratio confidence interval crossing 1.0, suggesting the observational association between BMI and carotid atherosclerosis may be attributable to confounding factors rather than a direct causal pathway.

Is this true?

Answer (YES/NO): YES